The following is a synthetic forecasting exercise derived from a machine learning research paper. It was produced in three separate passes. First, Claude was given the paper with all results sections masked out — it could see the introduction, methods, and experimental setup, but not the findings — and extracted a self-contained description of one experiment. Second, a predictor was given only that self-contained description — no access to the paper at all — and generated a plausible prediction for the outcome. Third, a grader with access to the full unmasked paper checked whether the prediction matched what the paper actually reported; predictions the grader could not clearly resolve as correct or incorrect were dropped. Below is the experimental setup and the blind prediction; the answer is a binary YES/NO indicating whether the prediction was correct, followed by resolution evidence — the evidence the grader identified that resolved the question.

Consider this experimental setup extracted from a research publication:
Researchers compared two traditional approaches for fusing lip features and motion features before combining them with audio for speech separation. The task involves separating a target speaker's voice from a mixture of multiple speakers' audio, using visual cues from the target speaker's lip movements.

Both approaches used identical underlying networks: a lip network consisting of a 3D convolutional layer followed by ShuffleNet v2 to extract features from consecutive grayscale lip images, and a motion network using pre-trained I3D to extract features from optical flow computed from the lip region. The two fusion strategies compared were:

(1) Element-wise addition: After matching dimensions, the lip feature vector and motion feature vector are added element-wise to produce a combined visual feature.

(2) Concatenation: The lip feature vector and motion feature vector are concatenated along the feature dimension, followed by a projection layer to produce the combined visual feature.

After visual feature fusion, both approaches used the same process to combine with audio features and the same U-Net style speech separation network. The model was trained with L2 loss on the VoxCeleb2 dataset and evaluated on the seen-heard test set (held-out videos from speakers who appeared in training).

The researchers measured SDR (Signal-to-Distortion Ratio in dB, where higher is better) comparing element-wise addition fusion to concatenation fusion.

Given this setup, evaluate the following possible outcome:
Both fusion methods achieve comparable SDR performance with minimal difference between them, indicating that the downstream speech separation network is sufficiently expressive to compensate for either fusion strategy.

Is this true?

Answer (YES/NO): YES